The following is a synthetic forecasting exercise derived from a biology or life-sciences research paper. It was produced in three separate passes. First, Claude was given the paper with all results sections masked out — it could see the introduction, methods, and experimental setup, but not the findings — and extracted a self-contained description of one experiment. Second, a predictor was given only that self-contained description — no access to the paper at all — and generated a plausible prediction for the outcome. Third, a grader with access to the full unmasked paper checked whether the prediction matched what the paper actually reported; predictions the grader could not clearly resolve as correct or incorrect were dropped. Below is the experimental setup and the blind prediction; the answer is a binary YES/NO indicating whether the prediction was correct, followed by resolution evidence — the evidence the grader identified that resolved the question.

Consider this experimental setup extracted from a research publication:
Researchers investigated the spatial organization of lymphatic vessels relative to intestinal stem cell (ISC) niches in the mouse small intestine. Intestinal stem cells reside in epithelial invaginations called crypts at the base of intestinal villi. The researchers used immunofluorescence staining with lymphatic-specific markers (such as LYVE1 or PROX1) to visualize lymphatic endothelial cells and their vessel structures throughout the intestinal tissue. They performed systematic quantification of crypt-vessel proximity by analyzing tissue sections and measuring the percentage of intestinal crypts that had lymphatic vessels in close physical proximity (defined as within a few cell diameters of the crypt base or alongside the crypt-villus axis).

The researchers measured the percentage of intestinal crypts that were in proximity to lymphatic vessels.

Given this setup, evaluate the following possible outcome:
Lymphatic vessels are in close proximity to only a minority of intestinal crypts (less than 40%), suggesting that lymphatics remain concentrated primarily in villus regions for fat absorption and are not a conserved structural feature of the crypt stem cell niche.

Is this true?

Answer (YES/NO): NO